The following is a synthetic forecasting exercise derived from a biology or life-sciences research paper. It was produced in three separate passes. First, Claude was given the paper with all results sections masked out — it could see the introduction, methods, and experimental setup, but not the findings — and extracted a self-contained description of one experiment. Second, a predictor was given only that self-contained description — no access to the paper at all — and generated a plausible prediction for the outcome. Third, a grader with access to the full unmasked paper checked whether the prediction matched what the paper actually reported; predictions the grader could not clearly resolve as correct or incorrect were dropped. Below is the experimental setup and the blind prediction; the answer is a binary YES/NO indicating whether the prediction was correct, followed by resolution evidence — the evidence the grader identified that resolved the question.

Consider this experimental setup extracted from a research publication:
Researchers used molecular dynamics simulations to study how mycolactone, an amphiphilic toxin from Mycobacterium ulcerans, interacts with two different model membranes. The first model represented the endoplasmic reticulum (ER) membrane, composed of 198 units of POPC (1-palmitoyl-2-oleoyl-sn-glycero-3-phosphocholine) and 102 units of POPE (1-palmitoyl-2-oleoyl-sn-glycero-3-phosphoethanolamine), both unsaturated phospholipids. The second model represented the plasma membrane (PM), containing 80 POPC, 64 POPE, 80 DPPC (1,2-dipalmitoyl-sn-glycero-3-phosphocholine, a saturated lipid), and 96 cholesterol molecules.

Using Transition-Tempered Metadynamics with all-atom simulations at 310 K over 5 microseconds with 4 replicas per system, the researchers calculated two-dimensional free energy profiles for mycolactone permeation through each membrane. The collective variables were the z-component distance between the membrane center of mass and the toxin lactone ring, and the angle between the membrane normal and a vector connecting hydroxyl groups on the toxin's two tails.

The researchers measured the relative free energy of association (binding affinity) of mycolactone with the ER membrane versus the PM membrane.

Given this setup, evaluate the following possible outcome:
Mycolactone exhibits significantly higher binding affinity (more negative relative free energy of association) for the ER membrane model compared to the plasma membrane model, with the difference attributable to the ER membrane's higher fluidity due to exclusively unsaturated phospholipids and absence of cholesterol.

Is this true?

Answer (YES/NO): YES